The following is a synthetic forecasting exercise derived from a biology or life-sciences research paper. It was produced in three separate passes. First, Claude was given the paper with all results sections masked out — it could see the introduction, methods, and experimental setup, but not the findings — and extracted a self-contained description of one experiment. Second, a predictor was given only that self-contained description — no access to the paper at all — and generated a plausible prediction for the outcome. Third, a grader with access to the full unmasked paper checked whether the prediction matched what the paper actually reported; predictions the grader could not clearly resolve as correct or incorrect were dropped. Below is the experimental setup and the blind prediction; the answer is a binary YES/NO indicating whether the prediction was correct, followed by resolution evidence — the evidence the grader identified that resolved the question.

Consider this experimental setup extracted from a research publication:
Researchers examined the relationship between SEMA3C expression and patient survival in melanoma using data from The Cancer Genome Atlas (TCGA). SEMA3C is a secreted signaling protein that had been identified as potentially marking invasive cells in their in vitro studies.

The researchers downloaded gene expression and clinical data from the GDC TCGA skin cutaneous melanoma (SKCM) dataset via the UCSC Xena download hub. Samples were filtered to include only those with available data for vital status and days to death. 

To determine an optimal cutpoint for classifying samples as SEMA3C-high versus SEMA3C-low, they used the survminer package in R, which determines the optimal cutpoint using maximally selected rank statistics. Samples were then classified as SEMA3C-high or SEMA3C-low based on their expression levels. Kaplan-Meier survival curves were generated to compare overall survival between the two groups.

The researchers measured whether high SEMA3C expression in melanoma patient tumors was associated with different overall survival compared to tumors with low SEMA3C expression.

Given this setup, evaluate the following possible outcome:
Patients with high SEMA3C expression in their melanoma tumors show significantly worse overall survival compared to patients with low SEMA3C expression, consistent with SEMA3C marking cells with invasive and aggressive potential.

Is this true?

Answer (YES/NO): NO